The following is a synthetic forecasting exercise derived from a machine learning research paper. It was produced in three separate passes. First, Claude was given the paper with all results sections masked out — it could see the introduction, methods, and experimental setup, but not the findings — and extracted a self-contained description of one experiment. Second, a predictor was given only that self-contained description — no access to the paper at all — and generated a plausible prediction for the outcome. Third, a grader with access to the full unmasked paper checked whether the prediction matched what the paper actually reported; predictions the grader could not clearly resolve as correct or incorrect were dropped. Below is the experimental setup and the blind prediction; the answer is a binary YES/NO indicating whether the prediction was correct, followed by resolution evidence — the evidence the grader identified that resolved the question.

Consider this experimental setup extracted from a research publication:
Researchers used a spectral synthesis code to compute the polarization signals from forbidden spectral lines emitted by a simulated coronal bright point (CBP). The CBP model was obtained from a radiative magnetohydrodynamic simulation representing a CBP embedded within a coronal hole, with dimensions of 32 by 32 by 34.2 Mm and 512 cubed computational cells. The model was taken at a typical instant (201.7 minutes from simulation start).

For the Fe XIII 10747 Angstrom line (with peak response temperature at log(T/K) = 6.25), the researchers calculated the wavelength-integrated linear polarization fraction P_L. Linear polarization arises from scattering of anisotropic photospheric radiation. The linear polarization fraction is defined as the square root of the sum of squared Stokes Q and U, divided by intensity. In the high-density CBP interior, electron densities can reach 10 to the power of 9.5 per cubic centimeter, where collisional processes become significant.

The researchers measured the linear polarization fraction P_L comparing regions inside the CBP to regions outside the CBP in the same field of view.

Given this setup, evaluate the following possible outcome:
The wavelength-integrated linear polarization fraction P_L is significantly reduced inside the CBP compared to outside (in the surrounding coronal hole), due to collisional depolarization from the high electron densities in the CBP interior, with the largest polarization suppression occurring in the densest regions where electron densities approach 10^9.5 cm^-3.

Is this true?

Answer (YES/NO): YES